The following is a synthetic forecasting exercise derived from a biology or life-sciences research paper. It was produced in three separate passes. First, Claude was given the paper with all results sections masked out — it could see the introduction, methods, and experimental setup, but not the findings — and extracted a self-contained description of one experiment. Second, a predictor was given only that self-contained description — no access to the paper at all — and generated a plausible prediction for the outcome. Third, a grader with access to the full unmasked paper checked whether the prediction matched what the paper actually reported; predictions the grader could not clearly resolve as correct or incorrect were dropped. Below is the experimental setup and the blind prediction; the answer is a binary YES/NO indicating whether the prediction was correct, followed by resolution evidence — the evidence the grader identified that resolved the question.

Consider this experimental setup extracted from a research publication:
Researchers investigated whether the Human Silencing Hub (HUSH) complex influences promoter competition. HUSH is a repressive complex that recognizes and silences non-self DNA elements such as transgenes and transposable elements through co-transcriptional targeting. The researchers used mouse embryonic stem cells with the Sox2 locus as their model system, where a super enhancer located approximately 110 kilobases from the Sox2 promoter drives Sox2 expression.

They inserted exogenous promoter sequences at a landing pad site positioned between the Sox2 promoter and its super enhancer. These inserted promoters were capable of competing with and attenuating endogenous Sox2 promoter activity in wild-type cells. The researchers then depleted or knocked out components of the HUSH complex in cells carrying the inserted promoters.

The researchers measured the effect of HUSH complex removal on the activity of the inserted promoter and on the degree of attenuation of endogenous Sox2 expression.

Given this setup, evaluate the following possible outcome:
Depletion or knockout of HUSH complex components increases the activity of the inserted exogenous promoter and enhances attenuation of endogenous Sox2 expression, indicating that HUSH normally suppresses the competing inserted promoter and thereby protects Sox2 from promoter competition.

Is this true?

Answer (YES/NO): YES